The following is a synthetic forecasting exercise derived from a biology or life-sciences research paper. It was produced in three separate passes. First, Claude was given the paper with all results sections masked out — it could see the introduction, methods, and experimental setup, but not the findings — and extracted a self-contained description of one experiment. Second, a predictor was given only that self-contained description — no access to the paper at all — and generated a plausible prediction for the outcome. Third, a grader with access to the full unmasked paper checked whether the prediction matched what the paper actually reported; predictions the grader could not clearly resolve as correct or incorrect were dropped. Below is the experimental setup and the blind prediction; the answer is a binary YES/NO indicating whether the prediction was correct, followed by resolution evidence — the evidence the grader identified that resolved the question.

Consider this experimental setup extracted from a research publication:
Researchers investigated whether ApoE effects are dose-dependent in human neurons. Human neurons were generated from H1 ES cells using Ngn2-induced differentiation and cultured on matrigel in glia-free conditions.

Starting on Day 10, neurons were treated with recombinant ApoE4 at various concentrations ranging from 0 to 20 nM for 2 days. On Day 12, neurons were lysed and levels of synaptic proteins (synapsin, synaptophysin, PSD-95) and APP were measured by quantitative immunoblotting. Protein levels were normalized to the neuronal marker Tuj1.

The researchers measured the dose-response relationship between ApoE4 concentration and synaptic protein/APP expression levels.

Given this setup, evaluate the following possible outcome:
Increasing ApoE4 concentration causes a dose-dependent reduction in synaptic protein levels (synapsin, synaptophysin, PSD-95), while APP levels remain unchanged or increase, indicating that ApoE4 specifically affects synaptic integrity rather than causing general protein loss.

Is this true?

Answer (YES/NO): NO